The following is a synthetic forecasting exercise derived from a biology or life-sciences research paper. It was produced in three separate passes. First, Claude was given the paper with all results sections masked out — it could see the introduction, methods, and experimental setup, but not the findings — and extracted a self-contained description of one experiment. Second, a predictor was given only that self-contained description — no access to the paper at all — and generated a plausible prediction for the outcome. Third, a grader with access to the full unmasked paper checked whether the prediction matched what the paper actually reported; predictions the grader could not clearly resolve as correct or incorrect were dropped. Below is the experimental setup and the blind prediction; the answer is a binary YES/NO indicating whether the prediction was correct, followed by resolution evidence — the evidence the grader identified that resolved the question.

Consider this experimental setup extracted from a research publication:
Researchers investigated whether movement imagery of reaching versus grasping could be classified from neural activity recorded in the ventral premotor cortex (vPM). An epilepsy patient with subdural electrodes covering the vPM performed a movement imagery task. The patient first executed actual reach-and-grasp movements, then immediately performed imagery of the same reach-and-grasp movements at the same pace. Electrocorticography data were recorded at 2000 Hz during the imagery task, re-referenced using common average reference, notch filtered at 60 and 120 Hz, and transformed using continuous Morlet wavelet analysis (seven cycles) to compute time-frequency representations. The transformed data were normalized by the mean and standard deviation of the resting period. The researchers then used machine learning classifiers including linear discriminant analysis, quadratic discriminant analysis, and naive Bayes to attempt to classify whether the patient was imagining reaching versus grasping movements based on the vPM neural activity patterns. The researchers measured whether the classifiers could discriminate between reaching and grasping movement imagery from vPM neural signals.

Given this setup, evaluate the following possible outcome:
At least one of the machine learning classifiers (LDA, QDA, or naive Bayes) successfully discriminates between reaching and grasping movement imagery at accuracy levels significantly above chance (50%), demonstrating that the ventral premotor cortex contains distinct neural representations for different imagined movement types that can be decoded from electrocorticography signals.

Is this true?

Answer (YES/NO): YES